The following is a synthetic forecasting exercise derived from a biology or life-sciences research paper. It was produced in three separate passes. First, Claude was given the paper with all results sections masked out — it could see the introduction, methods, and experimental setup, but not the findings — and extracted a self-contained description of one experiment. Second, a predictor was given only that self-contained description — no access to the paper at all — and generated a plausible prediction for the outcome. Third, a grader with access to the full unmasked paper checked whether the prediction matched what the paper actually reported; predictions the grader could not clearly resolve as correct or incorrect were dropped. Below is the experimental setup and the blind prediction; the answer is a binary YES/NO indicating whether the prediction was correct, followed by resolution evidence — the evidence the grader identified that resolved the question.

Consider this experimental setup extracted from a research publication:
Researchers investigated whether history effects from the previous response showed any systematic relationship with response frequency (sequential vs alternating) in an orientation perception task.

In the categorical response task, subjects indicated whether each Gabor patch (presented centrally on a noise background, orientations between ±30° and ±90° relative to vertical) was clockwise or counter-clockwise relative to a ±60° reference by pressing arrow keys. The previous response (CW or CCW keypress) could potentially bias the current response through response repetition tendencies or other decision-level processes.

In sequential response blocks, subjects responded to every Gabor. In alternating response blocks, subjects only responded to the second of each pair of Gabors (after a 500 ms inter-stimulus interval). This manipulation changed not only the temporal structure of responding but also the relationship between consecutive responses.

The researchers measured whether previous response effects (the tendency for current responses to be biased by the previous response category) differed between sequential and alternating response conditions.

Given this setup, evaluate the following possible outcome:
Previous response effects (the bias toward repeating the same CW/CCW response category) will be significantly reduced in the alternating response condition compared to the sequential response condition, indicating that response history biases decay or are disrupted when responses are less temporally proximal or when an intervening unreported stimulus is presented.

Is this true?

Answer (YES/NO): YES